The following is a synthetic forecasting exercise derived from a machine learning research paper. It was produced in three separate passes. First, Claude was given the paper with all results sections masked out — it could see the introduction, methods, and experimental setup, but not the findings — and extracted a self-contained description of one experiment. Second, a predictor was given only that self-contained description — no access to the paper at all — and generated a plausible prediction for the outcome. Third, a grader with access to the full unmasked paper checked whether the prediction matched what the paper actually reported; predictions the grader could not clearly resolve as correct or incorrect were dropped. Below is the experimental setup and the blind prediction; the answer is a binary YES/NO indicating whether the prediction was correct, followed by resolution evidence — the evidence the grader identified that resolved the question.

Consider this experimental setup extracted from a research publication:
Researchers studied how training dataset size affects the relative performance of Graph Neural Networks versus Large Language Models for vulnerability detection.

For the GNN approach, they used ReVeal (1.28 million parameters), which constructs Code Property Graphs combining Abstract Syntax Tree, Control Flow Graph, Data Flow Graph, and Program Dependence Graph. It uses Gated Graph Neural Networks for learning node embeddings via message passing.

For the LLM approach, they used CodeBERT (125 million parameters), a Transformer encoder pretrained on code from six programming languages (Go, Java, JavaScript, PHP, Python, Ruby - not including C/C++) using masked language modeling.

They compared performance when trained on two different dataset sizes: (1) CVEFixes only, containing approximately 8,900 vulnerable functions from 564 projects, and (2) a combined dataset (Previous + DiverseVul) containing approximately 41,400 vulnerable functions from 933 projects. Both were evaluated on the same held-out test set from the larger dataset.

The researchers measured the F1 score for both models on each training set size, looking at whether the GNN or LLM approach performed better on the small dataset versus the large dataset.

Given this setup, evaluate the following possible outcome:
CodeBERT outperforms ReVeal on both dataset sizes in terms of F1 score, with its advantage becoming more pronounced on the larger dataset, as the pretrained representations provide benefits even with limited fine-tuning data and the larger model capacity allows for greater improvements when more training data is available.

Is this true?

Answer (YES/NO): NO